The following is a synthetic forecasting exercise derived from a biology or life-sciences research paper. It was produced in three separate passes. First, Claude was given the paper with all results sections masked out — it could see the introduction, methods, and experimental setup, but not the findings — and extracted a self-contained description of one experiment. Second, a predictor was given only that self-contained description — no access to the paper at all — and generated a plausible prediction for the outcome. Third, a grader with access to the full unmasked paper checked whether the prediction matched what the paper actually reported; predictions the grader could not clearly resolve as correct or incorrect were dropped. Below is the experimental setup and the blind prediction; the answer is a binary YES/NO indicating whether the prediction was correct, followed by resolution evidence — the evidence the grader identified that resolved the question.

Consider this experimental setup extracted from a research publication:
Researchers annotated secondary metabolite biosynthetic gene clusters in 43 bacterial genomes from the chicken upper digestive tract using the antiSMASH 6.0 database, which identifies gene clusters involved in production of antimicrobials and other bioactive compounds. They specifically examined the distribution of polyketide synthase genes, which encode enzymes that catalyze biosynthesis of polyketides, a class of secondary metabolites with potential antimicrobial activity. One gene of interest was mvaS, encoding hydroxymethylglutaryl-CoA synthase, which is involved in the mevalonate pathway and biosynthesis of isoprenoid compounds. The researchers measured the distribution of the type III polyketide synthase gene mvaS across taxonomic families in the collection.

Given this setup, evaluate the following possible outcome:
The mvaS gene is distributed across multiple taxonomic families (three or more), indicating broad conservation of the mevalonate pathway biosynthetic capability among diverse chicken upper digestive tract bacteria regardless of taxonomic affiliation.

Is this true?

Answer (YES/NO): NO